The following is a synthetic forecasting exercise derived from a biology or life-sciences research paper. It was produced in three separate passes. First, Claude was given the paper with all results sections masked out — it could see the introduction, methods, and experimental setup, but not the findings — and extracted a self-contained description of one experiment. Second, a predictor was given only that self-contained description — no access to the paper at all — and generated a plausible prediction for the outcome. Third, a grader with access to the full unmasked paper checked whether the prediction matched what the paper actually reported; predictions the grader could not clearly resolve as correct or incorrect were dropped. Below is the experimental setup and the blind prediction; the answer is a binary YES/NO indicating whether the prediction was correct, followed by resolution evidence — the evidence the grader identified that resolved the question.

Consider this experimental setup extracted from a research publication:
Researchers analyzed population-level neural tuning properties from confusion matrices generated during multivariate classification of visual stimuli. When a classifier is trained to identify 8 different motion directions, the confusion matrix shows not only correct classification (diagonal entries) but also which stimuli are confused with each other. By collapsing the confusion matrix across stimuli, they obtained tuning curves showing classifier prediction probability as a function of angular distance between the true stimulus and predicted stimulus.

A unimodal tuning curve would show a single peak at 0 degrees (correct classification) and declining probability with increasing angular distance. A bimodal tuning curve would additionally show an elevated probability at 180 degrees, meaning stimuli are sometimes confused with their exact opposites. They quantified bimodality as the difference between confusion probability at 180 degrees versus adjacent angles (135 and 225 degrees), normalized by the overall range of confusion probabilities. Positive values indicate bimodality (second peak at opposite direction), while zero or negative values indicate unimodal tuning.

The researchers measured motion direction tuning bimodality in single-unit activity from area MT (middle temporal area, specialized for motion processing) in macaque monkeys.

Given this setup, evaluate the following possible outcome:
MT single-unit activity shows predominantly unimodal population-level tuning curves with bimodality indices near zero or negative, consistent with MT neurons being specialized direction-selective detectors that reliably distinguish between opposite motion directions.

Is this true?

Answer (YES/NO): YES